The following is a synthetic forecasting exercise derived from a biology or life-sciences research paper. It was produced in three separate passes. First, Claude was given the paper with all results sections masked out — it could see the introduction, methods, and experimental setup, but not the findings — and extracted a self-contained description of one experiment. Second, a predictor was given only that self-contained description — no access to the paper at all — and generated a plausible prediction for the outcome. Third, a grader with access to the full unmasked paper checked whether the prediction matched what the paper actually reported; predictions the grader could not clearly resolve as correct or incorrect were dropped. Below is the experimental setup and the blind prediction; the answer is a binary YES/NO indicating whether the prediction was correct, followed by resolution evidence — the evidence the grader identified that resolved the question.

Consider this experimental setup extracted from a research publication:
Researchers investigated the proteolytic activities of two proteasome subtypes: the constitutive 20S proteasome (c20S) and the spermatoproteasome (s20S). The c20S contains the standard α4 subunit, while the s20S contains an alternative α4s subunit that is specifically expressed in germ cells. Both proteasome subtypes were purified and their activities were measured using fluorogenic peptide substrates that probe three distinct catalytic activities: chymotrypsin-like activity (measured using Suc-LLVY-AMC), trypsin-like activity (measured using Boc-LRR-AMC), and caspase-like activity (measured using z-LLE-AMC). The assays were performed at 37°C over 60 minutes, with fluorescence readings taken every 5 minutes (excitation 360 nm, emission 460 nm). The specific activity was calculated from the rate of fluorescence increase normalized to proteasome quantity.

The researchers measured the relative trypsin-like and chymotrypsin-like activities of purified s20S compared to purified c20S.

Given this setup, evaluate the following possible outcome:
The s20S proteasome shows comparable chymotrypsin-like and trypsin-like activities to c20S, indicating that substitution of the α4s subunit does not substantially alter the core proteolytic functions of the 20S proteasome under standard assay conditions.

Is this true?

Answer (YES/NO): NO